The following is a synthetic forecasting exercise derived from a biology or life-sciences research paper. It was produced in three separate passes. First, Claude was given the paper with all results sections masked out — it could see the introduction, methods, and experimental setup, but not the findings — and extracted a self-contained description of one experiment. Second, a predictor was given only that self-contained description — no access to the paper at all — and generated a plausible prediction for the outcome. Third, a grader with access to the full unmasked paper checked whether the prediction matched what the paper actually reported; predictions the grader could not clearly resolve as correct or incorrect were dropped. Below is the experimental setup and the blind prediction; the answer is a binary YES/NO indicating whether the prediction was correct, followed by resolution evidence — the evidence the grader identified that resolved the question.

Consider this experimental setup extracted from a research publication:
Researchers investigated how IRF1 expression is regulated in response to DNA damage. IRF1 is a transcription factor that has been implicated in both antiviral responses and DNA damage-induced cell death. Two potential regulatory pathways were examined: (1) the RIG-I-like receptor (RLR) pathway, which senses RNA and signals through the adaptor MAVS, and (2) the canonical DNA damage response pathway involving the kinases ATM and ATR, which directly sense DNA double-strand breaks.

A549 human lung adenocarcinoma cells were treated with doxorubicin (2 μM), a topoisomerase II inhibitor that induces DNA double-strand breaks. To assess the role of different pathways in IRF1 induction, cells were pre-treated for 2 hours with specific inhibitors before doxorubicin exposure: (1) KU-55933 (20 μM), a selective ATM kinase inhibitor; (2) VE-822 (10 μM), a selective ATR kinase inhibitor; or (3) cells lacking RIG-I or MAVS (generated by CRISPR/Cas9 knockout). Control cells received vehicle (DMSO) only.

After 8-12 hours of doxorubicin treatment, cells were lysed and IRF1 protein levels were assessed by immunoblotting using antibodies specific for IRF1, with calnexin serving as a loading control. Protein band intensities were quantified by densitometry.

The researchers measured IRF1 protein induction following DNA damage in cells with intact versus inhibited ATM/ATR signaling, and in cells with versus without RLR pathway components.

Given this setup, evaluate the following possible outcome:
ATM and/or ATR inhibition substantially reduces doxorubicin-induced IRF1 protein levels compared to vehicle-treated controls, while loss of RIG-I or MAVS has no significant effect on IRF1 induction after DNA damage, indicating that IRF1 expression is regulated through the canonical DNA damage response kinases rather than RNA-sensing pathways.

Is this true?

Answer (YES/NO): YES